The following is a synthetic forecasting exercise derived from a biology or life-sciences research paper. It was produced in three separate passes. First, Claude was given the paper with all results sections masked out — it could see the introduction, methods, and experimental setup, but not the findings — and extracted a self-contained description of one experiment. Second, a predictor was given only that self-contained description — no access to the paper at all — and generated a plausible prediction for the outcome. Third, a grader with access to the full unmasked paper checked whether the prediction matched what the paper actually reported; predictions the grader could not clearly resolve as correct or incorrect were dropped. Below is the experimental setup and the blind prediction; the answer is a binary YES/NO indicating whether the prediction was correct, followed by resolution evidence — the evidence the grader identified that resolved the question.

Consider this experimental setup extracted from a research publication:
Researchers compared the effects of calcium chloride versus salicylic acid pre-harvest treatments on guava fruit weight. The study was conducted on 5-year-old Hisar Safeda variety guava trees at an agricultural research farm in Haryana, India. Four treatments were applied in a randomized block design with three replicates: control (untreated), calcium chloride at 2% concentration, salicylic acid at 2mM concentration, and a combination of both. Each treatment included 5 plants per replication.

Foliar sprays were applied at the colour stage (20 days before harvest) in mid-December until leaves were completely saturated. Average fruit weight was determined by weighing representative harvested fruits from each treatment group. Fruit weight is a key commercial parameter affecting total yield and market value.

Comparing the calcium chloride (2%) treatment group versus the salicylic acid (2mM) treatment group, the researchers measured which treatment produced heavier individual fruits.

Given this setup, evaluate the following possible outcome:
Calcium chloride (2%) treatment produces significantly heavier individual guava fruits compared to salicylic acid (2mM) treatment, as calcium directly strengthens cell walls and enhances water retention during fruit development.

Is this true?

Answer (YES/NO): NO